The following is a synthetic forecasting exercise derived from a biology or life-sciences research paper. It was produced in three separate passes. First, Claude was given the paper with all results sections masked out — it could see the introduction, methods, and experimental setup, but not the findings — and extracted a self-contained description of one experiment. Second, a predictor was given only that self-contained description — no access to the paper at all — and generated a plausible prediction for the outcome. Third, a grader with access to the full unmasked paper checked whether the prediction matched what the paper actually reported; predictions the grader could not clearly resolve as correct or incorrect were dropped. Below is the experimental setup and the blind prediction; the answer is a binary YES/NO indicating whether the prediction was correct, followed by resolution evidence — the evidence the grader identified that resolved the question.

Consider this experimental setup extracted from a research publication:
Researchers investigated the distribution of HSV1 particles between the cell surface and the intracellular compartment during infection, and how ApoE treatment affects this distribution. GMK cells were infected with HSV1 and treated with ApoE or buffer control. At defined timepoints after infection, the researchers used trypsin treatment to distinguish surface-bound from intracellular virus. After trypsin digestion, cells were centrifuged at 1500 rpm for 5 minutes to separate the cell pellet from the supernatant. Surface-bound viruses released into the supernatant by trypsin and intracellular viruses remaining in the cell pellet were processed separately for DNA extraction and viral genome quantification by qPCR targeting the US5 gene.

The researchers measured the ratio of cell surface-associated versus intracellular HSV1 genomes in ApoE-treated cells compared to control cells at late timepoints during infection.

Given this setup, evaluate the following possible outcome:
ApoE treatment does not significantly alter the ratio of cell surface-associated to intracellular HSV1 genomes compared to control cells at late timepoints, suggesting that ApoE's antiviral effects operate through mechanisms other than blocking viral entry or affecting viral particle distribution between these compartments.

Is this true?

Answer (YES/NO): NO